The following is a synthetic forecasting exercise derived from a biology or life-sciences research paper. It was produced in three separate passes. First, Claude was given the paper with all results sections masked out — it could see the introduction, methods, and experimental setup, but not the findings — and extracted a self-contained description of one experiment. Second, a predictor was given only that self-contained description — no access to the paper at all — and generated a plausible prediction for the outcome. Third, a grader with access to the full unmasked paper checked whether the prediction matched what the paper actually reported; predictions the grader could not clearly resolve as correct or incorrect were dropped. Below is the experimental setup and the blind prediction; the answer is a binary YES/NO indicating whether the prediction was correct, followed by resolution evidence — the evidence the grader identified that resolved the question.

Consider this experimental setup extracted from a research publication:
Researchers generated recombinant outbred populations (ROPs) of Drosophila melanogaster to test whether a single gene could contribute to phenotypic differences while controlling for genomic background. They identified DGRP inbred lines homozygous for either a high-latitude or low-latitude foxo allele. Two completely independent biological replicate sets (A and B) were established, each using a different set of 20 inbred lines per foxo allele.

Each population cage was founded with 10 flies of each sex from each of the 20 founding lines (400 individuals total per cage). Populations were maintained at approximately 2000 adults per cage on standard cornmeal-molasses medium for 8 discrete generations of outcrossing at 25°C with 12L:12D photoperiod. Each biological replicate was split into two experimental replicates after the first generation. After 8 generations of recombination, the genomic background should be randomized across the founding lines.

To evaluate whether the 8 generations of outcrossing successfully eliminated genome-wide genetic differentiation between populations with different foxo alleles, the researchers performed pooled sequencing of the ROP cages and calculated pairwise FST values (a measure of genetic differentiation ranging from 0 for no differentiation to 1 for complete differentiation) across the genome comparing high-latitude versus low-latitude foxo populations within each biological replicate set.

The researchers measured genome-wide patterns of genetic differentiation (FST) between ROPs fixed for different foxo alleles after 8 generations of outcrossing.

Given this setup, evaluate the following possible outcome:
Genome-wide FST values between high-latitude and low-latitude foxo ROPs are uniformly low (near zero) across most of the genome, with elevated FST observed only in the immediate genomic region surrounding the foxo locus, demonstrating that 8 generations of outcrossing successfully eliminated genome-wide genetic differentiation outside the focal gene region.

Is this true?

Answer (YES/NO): NO